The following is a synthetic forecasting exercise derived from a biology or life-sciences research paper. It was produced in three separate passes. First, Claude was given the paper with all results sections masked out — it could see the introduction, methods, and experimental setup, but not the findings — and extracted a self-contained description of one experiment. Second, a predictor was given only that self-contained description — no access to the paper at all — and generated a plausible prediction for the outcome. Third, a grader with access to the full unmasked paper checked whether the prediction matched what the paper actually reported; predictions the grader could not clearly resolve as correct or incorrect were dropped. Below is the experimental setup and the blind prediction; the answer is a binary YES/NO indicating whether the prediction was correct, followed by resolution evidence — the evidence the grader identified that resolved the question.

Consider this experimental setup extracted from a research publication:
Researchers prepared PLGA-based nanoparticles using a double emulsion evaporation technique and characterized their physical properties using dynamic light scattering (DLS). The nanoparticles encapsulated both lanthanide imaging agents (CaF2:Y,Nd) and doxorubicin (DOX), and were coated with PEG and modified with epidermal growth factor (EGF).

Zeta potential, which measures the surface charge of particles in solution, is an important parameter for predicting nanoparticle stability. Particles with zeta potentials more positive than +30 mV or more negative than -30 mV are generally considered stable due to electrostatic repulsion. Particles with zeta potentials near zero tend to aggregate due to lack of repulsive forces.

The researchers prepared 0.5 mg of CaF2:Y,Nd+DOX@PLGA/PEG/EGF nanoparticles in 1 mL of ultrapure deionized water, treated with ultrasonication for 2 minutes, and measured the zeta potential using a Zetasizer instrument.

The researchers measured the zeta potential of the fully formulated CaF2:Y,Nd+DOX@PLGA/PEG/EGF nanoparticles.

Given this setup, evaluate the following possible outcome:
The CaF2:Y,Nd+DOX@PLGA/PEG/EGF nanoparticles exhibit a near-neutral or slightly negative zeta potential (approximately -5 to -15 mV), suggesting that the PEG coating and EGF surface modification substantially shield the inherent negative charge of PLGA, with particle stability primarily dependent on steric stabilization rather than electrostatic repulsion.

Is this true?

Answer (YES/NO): YES